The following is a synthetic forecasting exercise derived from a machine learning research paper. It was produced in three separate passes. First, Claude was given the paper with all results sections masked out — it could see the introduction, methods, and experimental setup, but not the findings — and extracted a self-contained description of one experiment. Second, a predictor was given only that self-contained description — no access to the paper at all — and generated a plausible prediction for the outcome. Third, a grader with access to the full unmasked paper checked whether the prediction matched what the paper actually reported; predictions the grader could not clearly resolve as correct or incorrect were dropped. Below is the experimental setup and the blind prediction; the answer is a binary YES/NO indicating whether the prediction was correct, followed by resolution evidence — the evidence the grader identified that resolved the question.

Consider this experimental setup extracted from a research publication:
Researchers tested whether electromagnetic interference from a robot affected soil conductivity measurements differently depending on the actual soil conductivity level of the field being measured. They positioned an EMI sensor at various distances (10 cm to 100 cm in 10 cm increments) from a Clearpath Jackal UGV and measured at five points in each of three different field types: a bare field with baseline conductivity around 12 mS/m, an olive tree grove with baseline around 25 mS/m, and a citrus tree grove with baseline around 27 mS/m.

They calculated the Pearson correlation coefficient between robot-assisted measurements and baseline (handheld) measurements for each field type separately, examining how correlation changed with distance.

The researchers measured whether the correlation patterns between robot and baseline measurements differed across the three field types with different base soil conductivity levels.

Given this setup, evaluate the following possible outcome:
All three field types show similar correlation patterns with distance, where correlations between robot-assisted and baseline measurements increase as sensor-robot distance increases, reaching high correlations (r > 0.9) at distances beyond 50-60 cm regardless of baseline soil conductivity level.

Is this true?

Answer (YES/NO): NO